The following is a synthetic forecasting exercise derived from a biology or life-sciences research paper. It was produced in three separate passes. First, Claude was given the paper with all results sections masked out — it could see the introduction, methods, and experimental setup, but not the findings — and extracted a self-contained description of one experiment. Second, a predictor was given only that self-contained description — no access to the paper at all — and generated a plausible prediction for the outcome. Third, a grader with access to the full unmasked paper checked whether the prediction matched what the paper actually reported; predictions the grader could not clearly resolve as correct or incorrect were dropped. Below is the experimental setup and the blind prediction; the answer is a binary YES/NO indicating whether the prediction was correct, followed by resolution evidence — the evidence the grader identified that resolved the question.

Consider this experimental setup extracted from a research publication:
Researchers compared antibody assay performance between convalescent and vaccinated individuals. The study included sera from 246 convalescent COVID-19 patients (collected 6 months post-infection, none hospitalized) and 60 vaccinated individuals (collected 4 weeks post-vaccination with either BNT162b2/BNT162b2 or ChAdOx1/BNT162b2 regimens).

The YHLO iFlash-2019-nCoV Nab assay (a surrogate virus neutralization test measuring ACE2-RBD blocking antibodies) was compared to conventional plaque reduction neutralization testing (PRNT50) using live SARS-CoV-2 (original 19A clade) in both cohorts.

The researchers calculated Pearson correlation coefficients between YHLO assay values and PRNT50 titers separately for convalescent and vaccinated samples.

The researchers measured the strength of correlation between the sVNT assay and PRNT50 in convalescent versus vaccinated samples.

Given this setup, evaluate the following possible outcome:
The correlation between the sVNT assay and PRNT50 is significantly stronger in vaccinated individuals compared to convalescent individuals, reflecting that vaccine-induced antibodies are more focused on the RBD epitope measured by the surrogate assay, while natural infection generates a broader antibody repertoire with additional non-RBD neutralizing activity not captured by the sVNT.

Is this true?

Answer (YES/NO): NO